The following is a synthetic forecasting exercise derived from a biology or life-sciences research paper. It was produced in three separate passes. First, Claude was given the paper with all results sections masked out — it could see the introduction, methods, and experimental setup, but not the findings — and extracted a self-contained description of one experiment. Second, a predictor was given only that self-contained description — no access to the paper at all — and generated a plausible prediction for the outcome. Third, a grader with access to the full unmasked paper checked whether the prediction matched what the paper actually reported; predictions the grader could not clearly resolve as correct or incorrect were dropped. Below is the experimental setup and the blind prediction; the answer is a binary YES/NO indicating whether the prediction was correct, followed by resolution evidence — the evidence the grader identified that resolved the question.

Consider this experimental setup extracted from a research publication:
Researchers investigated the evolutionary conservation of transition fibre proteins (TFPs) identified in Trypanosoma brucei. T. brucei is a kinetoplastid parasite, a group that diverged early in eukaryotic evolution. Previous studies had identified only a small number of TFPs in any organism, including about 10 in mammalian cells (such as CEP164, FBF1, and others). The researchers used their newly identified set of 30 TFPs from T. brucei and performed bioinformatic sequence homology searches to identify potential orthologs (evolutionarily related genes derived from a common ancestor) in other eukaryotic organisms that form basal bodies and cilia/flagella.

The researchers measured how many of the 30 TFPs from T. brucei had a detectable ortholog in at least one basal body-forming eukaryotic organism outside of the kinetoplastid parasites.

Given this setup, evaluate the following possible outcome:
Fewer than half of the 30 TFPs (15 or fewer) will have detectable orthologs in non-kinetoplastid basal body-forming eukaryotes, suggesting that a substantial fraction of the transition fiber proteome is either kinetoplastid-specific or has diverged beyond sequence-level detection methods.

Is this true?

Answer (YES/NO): YES